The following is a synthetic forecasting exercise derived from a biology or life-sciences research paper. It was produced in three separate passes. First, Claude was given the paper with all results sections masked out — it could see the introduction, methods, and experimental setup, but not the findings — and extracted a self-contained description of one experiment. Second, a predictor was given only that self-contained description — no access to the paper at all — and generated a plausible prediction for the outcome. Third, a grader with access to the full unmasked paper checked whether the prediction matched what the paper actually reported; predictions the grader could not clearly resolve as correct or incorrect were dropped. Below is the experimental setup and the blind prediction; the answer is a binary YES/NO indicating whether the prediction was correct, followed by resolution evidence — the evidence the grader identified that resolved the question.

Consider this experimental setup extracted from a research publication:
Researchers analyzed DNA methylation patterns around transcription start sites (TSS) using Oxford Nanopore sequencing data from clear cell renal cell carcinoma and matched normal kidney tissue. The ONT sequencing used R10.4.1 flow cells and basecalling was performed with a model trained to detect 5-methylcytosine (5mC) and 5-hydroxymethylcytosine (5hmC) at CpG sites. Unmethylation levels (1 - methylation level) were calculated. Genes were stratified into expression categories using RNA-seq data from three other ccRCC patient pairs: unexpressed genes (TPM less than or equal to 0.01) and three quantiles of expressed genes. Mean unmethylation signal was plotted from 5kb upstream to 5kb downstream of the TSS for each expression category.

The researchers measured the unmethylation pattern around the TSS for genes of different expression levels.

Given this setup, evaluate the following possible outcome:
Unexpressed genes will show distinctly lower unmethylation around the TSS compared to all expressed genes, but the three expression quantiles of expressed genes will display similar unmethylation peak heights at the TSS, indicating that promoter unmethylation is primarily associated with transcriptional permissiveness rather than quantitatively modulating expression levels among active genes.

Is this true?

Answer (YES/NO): NO